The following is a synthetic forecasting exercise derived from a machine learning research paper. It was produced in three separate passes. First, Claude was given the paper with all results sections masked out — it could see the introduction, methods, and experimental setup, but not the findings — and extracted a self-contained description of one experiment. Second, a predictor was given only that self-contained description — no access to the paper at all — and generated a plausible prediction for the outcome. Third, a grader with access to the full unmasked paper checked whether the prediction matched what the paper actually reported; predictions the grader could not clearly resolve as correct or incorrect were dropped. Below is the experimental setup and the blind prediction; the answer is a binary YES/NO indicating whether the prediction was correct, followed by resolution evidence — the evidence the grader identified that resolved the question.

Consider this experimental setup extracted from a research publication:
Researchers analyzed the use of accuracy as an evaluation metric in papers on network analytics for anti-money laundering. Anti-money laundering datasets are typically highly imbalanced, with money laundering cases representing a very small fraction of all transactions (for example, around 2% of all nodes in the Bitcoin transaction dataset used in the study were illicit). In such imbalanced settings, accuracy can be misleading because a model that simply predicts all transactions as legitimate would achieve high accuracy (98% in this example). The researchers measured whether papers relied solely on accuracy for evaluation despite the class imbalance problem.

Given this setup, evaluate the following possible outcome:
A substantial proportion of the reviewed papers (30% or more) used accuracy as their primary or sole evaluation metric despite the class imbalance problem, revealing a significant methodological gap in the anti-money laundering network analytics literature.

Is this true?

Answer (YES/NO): NO